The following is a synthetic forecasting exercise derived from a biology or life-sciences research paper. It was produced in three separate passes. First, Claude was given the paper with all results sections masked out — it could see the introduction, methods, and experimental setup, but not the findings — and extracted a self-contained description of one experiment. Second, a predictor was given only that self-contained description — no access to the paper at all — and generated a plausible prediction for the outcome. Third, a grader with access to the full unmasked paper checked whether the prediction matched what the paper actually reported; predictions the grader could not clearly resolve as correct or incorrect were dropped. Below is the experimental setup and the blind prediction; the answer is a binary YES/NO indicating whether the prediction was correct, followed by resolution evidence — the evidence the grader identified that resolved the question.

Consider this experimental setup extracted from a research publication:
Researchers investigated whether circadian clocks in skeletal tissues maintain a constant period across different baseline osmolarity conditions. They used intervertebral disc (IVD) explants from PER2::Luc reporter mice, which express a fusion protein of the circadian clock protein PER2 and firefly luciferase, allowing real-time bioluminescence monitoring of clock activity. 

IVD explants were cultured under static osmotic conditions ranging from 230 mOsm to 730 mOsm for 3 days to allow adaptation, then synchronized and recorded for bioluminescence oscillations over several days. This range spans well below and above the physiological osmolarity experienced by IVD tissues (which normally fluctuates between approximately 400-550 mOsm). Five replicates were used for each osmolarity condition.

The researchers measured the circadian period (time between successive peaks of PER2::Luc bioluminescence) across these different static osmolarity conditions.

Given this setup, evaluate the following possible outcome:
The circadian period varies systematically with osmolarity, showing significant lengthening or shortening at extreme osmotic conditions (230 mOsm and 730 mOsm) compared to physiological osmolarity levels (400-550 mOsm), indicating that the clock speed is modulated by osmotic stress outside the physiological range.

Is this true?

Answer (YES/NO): NO